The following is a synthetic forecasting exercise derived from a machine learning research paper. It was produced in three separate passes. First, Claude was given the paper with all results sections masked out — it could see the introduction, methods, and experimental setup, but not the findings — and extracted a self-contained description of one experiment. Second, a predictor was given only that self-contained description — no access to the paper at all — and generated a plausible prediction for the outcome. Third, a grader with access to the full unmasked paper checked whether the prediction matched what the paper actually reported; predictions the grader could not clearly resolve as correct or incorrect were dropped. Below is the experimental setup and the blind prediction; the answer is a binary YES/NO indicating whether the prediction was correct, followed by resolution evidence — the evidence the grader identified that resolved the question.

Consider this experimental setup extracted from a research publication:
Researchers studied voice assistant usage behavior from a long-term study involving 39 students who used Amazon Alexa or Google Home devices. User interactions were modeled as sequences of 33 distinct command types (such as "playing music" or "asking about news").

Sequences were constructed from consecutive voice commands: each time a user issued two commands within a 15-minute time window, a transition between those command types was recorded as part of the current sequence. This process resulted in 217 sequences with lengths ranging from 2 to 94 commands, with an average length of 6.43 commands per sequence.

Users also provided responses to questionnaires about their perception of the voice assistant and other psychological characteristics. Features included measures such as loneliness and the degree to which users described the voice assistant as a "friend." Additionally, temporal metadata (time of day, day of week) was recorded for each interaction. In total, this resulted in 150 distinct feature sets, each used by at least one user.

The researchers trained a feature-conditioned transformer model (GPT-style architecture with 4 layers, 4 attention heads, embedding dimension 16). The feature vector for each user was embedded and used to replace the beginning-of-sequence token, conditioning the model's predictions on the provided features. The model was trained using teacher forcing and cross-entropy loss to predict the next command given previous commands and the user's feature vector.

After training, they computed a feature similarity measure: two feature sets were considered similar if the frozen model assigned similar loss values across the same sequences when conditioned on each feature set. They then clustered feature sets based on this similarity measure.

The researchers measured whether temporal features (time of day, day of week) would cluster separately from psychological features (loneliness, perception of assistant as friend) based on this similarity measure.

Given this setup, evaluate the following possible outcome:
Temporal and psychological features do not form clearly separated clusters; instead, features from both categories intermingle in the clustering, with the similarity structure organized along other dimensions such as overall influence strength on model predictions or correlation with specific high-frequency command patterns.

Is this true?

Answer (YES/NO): YES